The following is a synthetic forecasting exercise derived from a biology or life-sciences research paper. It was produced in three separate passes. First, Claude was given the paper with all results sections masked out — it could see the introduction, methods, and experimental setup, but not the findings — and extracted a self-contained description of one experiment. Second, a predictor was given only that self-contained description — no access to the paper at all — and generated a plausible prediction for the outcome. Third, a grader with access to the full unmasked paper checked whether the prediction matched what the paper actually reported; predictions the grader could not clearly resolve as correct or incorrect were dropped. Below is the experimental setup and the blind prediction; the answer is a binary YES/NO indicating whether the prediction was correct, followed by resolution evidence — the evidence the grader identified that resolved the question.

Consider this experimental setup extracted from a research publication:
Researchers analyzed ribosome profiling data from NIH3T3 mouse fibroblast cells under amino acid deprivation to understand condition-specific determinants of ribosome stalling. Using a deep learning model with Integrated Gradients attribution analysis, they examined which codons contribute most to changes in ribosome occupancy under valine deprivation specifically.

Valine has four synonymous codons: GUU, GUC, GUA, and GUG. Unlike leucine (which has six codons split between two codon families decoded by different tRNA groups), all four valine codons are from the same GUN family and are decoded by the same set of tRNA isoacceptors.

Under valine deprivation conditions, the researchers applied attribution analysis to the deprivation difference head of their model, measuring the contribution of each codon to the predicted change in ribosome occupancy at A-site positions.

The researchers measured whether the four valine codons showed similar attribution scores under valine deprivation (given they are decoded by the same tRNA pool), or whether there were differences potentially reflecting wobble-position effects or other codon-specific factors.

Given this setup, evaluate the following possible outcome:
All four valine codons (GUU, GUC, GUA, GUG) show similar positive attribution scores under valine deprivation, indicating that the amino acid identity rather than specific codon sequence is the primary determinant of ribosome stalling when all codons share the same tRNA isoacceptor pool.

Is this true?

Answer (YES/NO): NO